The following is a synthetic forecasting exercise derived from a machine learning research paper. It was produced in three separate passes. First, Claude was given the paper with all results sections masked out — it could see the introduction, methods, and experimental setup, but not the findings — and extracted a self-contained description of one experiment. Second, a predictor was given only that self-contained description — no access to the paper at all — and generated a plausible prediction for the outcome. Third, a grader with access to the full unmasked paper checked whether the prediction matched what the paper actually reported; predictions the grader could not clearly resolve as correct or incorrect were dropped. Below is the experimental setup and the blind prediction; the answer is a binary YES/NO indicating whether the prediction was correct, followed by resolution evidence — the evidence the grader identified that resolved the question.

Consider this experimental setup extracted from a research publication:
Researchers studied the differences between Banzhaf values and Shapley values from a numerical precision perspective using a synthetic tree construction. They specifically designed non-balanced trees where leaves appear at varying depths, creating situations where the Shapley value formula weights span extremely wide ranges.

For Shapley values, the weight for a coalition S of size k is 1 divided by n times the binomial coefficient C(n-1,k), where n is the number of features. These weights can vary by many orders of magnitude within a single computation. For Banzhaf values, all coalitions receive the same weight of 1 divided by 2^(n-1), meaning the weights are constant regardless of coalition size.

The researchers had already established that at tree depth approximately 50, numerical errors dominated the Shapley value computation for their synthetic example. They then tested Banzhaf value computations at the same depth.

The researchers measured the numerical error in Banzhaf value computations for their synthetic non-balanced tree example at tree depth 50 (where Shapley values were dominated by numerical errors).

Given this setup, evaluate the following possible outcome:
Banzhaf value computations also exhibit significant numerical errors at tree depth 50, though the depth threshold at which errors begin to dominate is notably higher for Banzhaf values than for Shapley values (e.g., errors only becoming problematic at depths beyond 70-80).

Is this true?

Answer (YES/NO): NO